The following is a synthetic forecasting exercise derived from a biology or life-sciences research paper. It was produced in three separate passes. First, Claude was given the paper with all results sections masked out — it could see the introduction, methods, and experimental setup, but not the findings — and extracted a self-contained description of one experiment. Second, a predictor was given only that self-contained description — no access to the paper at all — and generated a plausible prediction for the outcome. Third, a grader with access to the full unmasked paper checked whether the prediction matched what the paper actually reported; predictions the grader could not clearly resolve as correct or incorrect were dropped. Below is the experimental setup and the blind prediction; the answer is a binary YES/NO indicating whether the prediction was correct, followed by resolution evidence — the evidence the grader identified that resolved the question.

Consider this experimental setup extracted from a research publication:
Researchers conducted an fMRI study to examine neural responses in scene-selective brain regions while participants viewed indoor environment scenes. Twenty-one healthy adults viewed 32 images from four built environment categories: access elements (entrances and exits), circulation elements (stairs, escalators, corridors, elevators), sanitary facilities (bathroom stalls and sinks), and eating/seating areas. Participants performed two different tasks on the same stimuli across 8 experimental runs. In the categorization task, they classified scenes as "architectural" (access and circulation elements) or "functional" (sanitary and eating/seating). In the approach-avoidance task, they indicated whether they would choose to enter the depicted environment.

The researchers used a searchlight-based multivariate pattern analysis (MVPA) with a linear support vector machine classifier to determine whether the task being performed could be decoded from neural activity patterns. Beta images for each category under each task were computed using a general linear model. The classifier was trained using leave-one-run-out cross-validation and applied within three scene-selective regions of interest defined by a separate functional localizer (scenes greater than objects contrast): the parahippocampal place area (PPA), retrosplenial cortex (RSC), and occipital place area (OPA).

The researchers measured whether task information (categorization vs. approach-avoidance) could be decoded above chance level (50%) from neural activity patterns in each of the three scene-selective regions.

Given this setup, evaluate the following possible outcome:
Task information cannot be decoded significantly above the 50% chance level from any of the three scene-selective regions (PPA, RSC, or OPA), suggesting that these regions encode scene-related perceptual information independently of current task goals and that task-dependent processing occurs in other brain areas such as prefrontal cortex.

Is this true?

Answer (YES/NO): NO